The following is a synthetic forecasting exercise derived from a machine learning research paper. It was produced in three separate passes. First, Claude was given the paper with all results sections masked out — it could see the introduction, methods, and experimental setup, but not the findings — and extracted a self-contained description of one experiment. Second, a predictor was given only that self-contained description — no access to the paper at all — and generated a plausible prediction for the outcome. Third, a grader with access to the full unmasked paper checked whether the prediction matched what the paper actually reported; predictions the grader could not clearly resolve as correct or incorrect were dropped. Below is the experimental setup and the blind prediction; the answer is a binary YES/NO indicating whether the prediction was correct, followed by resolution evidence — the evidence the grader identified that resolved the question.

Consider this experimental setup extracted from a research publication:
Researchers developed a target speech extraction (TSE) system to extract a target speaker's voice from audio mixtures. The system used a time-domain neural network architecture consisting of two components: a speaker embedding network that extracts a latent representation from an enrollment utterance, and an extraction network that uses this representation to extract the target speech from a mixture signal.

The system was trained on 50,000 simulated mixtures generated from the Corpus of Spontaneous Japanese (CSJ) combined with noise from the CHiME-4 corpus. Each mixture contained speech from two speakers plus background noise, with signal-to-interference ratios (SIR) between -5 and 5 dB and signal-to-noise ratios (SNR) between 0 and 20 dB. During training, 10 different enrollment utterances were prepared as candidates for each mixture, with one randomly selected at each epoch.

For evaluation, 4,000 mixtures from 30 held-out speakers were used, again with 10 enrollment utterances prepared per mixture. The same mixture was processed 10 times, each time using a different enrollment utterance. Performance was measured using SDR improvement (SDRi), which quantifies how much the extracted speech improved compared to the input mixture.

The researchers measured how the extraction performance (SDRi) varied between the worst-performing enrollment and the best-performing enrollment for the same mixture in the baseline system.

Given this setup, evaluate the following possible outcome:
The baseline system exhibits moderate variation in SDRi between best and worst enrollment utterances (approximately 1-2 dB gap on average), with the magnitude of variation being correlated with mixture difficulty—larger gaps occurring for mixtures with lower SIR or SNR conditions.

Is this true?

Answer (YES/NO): NO